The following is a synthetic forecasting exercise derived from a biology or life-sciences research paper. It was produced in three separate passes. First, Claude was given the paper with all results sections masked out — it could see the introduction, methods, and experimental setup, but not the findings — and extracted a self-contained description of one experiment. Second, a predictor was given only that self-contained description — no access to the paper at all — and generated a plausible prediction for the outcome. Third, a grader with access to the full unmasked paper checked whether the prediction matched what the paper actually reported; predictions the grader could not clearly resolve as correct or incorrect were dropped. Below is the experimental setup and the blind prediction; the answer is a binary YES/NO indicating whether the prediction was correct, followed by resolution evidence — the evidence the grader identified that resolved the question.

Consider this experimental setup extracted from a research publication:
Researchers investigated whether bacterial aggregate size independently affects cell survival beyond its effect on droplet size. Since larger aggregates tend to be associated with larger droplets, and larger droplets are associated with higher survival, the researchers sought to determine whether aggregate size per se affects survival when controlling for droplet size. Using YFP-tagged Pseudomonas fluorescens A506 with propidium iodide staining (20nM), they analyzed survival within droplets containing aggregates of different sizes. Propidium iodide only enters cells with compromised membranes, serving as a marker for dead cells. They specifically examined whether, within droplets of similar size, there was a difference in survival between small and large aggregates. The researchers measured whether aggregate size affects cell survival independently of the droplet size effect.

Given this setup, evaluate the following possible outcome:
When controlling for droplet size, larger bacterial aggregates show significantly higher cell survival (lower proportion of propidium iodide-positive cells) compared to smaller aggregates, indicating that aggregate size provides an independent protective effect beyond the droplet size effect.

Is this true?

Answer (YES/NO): NO